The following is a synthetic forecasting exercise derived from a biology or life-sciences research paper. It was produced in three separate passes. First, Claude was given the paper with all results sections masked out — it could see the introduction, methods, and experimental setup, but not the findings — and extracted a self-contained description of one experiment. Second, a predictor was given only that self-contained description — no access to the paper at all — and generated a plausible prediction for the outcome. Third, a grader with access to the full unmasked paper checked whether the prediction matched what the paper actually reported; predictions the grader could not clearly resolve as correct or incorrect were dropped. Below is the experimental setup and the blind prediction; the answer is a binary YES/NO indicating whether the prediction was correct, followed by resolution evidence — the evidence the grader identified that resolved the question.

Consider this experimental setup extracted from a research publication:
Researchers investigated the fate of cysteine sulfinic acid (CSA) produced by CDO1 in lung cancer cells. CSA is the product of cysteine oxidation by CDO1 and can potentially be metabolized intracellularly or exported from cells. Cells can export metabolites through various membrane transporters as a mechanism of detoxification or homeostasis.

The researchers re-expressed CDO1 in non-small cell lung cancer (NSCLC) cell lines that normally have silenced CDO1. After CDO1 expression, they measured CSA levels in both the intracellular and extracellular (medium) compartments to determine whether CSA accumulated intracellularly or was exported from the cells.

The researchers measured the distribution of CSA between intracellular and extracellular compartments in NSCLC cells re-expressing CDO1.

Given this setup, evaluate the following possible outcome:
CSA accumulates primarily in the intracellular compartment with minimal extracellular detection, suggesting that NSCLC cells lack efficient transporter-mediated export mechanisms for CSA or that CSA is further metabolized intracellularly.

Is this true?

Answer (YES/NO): NO